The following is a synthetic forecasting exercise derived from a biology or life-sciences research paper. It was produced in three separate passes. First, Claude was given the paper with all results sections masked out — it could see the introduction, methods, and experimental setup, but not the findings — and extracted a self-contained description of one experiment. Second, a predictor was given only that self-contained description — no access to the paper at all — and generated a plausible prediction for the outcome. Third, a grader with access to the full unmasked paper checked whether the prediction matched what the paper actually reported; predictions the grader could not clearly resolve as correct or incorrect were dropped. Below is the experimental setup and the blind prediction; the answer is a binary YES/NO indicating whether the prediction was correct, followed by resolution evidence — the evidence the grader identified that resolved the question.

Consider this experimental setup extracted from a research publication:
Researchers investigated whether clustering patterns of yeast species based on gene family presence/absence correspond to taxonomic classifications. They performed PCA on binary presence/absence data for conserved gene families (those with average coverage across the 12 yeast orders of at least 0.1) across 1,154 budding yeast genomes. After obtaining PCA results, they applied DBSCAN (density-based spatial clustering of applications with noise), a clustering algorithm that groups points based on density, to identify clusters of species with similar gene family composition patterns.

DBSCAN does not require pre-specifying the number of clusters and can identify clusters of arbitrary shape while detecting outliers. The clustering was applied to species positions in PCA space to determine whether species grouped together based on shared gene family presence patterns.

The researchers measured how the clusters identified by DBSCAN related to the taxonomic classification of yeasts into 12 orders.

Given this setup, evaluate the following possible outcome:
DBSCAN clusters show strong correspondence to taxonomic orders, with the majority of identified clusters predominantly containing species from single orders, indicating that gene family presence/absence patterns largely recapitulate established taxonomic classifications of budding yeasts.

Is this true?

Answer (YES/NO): YES